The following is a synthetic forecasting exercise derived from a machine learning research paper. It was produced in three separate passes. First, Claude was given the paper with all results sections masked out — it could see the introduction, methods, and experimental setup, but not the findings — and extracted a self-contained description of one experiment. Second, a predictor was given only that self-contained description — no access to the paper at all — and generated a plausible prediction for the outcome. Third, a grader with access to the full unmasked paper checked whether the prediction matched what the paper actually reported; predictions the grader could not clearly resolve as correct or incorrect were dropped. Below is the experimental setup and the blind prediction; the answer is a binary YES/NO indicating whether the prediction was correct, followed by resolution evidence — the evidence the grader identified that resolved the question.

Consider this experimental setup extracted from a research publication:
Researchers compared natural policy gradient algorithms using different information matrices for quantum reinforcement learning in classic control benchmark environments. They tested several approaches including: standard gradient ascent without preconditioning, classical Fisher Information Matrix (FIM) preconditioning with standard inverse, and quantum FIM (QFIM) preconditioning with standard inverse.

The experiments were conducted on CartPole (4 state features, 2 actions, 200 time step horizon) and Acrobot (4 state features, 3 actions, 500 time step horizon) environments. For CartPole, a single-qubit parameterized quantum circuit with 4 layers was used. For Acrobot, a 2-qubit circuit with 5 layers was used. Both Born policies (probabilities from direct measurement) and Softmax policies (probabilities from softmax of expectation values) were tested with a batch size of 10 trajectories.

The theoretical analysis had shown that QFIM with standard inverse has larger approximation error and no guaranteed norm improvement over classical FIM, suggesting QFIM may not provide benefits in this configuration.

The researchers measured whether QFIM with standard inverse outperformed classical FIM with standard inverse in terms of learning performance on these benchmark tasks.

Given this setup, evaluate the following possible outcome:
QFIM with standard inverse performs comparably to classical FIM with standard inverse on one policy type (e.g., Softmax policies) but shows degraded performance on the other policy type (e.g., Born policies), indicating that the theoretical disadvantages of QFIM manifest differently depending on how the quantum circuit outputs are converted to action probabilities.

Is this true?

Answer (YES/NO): NO